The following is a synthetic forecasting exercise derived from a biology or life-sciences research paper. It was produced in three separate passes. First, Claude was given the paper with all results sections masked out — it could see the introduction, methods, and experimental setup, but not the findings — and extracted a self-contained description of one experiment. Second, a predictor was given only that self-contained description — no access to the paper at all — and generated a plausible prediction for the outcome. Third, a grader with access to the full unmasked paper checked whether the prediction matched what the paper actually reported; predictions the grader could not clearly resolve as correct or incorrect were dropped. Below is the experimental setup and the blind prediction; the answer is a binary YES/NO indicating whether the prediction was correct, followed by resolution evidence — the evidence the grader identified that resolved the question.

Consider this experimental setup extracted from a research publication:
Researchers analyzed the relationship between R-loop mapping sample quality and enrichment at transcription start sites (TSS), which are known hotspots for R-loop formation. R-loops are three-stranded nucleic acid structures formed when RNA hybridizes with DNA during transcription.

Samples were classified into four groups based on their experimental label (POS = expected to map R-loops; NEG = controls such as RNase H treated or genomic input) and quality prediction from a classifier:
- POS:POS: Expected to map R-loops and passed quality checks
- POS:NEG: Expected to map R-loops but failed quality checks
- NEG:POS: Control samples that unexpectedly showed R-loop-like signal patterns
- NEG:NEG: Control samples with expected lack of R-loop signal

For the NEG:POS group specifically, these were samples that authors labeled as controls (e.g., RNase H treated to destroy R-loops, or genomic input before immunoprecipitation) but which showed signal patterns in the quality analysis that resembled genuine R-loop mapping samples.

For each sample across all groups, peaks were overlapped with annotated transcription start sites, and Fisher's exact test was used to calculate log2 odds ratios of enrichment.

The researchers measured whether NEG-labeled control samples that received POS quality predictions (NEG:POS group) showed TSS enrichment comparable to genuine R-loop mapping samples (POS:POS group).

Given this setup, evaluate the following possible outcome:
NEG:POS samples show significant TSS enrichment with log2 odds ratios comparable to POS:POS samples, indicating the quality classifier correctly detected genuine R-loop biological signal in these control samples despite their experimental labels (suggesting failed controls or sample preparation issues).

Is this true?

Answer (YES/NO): YES